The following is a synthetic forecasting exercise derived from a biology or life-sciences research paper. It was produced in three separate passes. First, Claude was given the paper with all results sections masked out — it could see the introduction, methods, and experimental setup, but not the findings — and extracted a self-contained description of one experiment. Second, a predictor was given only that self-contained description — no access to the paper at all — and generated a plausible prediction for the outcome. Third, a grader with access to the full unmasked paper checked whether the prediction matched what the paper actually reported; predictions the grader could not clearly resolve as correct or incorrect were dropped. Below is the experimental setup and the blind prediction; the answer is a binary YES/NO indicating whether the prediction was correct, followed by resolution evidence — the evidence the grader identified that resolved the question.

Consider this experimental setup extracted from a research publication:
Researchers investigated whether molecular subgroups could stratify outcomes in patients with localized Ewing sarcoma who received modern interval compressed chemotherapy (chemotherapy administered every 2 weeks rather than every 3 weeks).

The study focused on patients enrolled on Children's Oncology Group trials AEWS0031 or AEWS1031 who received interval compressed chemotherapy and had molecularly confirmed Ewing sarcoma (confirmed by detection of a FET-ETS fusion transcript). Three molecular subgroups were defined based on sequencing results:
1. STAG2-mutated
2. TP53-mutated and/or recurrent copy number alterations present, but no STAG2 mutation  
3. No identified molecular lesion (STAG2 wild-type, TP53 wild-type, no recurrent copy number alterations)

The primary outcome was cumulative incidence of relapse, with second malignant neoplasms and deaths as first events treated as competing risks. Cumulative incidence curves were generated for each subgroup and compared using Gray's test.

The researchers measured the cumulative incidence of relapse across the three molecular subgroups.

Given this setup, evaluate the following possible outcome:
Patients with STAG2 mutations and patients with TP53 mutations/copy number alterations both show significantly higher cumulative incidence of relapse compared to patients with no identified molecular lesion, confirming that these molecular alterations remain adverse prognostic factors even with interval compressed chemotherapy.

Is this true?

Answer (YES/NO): NO